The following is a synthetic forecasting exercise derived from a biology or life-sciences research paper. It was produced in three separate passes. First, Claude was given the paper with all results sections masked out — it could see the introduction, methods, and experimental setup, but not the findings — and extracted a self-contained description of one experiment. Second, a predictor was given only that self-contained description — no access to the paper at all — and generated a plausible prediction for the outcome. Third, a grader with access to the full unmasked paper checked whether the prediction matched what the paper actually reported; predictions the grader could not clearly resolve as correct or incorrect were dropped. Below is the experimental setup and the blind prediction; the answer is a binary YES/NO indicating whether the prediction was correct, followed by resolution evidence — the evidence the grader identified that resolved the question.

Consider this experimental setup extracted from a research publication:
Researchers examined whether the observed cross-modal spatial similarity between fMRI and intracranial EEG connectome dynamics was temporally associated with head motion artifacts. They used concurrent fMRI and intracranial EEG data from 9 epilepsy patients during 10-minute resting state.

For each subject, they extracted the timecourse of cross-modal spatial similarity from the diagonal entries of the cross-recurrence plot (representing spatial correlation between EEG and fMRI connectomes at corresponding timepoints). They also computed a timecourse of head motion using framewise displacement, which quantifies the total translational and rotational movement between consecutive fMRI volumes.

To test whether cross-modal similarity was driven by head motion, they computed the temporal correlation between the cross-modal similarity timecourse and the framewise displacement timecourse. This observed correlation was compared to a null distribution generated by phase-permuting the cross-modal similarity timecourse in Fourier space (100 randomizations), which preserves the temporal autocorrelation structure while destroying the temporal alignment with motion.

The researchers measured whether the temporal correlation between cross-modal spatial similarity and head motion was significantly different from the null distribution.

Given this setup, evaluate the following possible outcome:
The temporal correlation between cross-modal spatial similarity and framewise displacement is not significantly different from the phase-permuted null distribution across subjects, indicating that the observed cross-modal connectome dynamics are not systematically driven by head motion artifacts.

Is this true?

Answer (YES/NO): YES